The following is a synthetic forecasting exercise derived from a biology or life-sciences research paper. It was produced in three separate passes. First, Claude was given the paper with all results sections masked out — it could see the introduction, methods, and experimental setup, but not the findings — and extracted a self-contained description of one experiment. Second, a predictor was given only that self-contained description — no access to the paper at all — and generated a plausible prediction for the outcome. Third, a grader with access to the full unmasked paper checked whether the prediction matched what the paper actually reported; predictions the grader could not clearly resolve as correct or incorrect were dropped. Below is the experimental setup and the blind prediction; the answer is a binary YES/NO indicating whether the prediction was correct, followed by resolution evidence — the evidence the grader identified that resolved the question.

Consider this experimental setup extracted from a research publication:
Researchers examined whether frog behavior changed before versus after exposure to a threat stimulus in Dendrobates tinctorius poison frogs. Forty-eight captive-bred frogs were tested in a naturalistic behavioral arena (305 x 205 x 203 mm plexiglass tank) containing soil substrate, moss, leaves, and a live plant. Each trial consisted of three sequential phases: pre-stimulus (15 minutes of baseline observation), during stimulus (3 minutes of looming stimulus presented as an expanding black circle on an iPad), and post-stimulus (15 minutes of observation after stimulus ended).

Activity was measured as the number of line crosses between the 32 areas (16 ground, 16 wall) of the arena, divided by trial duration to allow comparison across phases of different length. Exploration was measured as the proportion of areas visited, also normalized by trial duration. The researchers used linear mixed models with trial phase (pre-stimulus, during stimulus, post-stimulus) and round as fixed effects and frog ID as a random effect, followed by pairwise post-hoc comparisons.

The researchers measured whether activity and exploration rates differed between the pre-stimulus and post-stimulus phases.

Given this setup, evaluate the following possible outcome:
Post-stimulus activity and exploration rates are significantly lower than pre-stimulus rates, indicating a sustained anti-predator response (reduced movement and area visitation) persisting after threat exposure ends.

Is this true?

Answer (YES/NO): NO